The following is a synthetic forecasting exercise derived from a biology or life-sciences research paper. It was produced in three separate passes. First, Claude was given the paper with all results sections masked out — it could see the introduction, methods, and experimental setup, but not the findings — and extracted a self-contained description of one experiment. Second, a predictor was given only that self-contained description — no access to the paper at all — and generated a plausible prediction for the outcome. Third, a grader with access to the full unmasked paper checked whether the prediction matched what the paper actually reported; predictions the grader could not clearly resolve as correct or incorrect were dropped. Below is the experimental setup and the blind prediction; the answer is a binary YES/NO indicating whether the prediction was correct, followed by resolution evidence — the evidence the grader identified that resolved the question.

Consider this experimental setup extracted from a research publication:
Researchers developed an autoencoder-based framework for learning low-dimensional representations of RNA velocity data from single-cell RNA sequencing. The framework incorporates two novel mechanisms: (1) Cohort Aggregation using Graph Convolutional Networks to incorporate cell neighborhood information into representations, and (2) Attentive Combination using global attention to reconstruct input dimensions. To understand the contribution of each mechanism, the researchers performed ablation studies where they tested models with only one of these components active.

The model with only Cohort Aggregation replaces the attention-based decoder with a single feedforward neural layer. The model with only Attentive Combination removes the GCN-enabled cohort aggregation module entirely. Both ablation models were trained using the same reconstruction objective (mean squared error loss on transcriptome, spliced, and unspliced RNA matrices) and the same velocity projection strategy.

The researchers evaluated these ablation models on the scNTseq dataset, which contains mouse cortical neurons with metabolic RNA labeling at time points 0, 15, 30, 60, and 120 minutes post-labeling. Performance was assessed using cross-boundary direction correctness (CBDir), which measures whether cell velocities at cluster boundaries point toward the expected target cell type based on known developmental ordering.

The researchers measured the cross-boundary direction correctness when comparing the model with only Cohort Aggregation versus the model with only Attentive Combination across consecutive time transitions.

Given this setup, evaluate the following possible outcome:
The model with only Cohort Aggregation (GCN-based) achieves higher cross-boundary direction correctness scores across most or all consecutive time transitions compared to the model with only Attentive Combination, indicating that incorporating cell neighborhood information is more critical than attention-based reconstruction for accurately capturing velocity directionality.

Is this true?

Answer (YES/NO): YES